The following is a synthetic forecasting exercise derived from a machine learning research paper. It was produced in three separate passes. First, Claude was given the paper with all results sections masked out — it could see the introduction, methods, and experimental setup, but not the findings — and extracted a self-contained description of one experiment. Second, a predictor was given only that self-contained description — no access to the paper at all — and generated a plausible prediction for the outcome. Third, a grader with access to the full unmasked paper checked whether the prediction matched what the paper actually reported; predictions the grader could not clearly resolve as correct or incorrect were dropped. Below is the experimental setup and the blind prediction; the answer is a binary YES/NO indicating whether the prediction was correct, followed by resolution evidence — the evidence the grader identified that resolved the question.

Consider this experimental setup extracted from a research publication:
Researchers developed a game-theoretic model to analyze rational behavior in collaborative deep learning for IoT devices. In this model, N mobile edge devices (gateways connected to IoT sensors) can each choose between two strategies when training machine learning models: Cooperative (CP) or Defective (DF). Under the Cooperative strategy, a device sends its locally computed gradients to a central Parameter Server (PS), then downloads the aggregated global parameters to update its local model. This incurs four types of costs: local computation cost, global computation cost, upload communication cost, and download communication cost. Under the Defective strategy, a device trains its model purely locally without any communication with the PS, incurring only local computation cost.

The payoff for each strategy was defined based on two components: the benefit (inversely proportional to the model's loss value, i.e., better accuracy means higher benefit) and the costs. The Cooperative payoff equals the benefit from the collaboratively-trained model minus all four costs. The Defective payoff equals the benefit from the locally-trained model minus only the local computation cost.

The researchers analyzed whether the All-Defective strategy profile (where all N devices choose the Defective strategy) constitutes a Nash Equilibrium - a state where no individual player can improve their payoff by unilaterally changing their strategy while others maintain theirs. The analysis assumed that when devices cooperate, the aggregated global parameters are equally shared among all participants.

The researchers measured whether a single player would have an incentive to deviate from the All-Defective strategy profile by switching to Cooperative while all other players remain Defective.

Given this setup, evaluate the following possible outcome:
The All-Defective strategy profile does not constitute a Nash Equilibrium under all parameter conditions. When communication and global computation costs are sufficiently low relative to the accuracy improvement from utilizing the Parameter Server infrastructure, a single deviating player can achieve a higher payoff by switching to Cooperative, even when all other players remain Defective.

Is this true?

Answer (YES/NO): NO